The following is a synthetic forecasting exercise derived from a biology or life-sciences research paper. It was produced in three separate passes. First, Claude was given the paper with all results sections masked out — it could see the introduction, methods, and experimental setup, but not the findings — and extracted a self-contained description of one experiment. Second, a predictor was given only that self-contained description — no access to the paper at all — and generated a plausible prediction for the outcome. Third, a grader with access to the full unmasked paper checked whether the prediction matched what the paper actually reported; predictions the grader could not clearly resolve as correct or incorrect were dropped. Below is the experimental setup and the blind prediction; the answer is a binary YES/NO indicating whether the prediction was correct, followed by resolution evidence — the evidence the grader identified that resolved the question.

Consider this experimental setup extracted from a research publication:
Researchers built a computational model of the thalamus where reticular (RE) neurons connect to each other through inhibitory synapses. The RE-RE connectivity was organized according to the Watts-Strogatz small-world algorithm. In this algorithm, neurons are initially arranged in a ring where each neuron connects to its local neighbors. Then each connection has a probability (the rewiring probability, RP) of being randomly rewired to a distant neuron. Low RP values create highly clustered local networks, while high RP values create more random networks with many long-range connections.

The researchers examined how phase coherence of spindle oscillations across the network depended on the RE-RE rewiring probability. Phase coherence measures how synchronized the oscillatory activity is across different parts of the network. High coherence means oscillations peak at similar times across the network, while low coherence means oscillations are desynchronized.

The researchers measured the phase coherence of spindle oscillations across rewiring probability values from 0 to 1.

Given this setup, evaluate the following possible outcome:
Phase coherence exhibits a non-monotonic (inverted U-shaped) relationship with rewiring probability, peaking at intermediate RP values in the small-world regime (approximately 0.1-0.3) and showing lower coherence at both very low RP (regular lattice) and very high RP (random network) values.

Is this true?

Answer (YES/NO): YES